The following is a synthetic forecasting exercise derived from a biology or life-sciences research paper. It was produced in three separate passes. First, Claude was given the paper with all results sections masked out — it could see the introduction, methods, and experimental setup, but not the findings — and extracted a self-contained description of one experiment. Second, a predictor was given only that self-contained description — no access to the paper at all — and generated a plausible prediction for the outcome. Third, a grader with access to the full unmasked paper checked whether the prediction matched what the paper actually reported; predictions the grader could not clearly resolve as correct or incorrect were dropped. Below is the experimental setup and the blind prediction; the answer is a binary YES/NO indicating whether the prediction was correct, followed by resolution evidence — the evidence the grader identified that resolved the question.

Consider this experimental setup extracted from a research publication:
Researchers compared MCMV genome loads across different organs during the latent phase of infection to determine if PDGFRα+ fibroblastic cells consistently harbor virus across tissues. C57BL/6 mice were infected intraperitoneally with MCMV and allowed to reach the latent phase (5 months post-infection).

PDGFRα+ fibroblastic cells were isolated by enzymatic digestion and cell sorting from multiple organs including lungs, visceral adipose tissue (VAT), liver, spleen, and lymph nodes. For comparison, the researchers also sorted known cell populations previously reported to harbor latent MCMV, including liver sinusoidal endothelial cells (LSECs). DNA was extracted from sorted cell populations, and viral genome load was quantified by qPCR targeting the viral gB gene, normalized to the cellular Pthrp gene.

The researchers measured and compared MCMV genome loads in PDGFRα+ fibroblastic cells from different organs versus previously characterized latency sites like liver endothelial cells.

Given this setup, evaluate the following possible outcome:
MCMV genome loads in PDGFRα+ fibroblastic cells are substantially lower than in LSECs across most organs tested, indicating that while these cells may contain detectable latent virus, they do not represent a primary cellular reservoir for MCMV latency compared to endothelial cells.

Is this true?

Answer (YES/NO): NO